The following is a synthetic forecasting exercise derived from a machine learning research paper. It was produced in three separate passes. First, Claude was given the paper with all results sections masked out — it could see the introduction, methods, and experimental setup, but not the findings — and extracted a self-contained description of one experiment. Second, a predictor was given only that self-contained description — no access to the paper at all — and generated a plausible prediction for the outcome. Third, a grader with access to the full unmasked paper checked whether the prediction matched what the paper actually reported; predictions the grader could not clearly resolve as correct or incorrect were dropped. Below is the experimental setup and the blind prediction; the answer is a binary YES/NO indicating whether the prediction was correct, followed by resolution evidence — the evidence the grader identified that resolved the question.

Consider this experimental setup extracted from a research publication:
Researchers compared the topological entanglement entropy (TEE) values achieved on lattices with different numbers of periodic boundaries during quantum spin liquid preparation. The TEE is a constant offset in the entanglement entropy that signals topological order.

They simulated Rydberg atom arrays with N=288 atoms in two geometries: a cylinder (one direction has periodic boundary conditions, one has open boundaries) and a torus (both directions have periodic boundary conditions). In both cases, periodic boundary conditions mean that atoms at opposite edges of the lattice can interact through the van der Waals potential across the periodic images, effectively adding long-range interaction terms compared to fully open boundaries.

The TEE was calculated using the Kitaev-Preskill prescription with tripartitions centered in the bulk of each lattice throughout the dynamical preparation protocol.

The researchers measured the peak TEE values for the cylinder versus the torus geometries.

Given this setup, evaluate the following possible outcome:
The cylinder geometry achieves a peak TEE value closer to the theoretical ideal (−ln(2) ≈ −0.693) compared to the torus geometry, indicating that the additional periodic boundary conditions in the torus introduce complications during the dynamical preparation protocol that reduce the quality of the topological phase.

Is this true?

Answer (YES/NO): YES